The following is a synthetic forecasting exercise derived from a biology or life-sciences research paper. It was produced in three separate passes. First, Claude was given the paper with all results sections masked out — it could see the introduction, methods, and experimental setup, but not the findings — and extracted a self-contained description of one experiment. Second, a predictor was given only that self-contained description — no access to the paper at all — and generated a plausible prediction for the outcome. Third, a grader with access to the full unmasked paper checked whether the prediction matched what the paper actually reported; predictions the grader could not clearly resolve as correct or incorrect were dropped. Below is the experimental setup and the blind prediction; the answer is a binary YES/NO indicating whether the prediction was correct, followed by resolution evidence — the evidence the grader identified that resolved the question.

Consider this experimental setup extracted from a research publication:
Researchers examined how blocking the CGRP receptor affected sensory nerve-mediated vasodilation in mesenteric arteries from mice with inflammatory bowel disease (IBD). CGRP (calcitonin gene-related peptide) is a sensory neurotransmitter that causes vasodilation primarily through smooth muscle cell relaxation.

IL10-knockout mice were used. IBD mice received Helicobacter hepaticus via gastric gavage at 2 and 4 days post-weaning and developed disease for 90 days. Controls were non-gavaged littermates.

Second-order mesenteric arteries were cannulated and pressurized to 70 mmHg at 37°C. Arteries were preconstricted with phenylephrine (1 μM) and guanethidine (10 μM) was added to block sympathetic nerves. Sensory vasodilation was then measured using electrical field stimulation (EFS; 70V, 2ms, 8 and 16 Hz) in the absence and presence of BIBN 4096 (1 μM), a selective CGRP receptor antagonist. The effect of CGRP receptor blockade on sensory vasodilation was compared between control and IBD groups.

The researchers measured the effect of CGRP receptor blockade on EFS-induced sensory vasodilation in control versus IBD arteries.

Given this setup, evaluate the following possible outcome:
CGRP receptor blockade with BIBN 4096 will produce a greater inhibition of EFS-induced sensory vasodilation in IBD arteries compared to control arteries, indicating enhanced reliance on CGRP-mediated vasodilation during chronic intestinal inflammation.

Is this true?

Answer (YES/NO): NO